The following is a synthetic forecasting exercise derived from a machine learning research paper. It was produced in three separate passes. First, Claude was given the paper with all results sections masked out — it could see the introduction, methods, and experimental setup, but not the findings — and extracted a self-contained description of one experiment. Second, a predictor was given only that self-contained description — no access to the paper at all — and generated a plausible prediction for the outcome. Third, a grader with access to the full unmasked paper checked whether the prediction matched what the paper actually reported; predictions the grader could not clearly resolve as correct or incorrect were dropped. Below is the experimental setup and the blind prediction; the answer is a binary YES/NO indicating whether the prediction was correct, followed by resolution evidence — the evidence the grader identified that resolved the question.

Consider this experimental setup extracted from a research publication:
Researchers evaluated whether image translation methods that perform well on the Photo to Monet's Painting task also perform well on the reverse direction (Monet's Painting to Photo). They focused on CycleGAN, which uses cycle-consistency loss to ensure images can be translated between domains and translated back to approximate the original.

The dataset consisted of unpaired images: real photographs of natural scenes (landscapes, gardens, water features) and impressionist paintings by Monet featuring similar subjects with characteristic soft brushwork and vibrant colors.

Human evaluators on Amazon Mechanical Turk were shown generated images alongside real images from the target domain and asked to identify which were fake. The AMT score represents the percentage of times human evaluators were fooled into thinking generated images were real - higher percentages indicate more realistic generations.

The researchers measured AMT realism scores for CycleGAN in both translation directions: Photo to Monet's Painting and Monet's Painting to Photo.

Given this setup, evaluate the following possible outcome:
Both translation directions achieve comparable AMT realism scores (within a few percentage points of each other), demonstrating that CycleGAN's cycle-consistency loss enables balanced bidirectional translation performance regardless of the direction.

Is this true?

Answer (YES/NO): NO